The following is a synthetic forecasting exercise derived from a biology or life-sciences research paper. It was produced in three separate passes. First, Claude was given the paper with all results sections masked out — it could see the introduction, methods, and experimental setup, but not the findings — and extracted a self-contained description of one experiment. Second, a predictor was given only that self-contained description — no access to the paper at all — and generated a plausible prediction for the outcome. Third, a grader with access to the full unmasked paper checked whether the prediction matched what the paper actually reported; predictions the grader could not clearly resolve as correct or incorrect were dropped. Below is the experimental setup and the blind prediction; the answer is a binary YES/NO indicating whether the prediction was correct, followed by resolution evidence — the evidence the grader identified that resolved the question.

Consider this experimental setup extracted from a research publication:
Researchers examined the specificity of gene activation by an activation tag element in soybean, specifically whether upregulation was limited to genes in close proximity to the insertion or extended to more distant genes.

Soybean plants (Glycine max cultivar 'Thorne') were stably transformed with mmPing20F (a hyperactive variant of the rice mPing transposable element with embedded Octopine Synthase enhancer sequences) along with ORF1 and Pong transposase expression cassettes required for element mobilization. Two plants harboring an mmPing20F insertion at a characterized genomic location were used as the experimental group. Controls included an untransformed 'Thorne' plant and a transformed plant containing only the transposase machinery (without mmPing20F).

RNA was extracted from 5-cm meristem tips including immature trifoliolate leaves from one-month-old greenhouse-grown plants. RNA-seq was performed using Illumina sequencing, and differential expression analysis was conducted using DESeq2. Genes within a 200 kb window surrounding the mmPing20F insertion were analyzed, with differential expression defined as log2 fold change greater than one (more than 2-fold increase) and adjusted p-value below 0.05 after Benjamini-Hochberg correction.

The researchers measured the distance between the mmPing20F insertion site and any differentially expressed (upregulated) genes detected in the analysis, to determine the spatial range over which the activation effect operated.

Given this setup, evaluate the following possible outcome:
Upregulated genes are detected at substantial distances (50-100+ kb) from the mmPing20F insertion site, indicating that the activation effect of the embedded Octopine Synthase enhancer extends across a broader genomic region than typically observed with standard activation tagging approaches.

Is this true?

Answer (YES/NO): NO